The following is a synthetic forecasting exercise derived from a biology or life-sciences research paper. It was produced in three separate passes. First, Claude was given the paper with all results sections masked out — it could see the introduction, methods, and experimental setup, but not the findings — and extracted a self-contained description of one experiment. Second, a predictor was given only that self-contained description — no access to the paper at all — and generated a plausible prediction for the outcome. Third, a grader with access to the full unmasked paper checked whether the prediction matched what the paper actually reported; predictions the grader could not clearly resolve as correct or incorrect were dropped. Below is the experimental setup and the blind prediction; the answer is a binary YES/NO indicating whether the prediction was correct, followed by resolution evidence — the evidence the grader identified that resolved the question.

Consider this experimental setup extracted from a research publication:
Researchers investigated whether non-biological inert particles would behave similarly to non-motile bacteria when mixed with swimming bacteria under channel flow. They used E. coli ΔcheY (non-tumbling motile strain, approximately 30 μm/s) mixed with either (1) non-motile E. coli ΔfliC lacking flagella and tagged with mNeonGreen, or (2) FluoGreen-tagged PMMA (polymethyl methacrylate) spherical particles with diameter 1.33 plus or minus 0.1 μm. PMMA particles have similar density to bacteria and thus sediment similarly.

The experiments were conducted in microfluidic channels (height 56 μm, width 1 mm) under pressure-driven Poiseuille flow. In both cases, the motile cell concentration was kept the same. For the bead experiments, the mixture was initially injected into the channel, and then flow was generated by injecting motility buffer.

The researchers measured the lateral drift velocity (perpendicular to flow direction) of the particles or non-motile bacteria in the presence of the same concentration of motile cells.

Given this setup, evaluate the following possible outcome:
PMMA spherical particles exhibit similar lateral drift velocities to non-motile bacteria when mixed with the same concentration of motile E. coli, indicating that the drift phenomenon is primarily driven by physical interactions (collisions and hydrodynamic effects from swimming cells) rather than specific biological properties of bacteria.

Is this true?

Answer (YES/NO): YES